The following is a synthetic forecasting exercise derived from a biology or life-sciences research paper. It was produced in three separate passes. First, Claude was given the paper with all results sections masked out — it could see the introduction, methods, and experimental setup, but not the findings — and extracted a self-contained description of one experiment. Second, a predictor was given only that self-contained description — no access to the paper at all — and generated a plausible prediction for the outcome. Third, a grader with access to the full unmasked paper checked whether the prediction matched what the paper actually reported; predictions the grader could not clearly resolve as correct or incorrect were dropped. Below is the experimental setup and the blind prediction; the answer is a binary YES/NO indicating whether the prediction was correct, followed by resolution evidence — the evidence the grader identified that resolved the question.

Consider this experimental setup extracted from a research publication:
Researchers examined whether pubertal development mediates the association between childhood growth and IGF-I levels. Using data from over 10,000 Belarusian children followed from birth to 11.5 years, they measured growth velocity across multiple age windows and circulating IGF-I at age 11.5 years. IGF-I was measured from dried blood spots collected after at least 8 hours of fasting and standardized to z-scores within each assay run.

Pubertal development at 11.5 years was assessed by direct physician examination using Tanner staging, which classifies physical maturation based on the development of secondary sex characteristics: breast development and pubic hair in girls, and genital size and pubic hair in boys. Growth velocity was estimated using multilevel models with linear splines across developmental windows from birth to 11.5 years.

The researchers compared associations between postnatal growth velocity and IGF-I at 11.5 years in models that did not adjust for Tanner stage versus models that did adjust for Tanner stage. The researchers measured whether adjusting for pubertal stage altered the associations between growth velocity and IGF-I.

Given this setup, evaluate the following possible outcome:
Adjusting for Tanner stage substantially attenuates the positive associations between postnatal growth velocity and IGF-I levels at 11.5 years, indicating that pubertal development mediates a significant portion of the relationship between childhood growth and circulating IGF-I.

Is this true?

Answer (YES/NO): NO